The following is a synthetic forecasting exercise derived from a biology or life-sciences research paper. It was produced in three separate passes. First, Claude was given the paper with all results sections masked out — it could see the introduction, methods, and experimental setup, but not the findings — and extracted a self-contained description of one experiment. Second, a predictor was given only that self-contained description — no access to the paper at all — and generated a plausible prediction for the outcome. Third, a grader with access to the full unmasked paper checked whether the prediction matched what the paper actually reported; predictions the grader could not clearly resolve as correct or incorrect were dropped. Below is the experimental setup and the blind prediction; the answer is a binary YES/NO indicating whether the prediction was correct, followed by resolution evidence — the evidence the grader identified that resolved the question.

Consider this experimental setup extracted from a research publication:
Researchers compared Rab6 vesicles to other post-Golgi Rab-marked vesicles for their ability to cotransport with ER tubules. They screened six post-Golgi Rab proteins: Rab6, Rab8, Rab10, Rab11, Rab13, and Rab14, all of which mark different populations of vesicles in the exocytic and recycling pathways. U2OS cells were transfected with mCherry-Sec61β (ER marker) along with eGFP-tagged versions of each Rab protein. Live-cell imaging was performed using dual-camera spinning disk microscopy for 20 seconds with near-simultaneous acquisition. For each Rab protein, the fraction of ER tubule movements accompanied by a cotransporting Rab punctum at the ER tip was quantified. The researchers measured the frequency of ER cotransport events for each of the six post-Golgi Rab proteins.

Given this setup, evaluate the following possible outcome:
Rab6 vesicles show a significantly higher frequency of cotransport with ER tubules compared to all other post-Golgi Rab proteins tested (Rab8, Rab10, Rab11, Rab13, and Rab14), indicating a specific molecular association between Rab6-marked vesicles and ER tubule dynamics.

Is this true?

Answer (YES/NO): YES